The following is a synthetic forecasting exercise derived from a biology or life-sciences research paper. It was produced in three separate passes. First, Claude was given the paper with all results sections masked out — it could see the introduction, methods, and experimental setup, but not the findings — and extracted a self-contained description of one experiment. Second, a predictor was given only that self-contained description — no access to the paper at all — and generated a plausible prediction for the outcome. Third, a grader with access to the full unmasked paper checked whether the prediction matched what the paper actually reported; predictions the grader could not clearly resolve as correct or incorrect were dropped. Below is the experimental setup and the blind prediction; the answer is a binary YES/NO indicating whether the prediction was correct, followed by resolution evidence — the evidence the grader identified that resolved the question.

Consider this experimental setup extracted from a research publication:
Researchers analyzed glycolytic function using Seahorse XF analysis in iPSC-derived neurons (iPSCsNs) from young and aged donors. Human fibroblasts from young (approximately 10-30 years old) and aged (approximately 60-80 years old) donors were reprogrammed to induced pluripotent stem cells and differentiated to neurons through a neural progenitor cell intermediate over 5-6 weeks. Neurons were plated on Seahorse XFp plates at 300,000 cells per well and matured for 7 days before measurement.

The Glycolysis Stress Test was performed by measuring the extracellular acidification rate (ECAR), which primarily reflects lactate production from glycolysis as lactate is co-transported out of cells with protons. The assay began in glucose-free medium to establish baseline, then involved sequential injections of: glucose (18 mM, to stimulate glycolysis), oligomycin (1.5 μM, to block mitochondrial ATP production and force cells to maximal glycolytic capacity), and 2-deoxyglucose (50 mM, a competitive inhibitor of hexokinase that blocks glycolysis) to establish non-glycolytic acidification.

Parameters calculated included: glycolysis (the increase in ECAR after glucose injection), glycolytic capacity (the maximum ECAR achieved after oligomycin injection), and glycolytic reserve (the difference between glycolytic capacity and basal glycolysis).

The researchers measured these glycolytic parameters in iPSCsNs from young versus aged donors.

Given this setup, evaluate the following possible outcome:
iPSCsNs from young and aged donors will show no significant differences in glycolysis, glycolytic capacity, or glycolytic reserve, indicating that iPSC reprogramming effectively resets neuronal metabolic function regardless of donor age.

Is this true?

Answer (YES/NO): NO